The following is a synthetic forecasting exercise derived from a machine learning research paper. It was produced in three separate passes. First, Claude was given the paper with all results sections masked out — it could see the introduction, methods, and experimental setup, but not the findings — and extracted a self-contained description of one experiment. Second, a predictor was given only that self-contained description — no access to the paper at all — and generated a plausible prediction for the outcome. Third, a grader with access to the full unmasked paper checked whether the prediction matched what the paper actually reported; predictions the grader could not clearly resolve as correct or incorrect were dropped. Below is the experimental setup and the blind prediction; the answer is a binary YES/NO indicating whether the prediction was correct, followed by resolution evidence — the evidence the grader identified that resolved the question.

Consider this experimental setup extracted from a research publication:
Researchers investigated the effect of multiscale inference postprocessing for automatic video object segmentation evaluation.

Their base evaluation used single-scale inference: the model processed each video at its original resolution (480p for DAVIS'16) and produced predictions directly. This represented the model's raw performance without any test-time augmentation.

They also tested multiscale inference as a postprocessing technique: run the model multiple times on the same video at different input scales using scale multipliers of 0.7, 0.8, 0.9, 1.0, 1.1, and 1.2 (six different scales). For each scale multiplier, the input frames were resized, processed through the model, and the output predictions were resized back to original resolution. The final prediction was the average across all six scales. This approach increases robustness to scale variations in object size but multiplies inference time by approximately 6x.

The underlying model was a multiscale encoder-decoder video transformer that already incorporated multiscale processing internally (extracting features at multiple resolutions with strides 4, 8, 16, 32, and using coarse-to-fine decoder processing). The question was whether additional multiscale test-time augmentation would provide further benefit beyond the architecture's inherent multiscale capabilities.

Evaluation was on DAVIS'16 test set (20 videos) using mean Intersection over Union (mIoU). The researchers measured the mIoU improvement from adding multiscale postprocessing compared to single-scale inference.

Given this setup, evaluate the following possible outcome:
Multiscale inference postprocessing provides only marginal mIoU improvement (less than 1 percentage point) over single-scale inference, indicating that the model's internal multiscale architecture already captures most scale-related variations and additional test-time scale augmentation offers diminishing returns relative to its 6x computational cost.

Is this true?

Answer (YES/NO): YES